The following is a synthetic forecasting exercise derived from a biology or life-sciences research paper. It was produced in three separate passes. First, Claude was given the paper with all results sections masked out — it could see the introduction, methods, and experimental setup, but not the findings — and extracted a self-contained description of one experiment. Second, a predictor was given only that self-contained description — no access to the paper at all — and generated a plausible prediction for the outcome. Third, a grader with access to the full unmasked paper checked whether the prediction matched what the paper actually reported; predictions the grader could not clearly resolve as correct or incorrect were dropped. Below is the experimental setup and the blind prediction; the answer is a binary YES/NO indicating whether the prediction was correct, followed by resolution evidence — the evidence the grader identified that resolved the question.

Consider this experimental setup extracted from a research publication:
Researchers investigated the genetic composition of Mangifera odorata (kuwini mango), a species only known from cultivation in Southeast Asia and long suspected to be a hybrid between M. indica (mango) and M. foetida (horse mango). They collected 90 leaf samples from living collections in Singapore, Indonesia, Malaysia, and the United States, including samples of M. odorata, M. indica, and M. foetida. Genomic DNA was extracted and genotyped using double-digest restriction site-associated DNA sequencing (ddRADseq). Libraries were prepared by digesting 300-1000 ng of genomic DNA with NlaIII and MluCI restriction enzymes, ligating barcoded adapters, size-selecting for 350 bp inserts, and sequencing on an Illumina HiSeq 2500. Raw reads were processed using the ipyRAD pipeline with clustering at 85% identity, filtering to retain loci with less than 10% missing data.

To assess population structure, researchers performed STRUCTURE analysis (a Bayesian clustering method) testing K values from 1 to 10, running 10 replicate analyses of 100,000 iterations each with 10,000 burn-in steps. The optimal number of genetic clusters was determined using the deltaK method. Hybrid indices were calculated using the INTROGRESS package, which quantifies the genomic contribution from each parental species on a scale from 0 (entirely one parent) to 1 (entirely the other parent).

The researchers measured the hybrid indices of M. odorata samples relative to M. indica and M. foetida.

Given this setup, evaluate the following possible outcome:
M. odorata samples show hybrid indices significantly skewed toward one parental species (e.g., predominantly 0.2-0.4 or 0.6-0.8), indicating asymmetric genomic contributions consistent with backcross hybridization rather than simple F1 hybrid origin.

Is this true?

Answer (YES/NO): YES